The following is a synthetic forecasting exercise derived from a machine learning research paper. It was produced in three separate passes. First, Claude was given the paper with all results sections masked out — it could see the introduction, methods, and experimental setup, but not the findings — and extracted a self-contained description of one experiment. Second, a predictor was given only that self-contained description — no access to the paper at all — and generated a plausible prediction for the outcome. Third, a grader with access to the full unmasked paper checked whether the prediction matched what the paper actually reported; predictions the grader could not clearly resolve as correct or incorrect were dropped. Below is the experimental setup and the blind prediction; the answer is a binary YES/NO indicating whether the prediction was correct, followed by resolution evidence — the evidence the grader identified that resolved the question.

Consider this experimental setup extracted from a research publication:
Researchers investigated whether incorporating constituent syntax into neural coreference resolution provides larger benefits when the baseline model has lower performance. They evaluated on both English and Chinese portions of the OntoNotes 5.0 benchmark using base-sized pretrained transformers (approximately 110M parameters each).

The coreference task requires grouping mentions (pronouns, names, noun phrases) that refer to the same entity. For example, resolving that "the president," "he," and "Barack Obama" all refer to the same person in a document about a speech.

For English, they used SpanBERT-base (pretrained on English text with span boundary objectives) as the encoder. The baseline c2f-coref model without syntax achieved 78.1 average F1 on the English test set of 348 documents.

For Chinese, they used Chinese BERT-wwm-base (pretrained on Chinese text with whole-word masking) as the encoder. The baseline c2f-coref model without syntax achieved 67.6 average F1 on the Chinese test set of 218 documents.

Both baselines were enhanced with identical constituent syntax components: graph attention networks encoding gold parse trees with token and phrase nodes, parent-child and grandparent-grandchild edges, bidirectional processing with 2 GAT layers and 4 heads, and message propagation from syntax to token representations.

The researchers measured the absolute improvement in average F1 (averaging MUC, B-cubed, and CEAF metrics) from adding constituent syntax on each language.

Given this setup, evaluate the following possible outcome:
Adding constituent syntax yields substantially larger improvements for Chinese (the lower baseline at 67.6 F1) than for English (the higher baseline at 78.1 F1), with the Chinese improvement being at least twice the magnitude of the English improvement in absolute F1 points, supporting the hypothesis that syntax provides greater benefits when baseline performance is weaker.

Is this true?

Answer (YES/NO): YES